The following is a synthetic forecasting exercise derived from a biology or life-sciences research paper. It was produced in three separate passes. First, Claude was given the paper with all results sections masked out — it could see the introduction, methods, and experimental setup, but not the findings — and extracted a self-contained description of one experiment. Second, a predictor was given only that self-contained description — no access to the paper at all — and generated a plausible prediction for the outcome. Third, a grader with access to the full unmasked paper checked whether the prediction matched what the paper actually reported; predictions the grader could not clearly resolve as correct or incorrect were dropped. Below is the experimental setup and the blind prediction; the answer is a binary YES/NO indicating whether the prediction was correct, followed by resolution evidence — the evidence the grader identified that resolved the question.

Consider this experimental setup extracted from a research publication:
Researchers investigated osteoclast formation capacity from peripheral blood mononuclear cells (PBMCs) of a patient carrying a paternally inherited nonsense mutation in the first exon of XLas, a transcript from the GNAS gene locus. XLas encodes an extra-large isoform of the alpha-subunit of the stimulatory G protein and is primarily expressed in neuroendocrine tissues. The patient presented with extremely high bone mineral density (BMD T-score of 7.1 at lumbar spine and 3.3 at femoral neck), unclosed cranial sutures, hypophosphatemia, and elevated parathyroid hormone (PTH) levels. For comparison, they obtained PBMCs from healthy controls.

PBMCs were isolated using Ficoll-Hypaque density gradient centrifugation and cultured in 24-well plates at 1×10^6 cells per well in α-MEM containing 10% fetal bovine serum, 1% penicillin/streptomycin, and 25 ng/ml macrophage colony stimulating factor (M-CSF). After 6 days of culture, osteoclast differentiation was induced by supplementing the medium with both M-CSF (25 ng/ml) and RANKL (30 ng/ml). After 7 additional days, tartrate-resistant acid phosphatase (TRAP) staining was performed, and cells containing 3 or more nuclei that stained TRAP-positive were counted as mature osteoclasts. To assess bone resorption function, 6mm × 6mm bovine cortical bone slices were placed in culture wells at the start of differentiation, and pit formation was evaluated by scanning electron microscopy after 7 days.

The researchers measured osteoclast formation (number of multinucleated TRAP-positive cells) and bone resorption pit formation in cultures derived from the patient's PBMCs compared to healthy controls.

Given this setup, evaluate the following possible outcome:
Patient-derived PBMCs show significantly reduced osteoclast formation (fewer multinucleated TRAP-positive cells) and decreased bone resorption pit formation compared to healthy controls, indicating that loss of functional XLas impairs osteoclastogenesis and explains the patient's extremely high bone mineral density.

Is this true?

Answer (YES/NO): NO